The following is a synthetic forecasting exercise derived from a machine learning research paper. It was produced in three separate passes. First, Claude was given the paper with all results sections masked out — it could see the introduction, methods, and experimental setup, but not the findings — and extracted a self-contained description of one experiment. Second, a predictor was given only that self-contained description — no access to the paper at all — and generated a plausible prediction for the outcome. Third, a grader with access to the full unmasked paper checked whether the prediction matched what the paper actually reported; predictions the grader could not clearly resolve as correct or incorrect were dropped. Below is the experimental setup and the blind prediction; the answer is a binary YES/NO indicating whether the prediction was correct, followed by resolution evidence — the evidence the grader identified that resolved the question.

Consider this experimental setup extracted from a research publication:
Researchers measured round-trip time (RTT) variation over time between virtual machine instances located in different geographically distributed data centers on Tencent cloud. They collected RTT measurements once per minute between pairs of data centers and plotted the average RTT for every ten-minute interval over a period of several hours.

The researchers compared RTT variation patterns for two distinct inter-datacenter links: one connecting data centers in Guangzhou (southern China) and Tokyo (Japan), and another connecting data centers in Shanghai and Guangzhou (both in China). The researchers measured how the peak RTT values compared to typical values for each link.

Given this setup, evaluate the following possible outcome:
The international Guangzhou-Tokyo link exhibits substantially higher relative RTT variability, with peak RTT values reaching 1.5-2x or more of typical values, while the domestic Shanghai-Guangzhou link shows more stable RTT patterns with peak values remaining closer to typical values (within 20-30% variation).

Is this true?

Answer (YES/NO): NO